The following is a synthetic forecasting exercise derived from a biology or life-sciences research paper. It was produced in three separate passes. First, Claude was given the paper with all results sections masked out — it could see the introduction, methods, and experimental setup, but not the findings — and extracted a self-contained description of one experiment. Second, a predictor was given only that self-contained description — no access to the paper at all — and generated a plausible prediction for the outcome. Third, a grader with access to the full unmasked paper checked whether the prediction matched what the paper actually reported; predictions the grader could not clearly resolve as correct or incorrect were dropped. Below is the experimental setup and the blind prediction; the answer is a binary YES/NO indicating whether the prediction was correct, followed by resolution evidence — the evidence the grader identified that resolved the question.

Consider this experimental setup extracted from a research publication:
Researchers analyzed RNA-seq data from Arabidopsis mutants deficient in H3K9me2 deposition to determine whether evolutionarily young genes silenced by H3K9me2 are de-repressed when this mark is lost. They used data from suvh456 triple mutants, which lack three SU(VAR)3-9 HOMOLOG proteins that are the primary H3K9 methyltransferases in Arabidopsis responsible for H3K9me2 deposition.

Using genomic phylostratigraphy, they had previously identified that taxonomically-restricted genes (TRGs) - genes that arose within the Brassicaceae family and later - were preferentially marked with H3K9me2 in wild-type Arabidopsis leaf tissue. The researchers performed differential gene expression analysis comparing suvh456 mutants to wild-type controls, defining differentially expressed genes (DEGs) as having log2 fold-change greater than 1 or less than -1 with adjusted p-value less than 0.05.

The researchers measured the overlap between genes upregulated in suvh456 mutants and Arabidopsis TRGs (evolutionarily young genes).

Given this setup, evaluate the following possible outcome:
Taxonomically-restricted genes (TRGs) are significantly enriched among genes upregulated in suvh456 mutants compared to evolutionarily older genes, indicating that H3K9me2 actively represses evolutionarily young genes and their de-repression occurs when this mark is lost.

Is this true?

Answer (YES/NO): YES